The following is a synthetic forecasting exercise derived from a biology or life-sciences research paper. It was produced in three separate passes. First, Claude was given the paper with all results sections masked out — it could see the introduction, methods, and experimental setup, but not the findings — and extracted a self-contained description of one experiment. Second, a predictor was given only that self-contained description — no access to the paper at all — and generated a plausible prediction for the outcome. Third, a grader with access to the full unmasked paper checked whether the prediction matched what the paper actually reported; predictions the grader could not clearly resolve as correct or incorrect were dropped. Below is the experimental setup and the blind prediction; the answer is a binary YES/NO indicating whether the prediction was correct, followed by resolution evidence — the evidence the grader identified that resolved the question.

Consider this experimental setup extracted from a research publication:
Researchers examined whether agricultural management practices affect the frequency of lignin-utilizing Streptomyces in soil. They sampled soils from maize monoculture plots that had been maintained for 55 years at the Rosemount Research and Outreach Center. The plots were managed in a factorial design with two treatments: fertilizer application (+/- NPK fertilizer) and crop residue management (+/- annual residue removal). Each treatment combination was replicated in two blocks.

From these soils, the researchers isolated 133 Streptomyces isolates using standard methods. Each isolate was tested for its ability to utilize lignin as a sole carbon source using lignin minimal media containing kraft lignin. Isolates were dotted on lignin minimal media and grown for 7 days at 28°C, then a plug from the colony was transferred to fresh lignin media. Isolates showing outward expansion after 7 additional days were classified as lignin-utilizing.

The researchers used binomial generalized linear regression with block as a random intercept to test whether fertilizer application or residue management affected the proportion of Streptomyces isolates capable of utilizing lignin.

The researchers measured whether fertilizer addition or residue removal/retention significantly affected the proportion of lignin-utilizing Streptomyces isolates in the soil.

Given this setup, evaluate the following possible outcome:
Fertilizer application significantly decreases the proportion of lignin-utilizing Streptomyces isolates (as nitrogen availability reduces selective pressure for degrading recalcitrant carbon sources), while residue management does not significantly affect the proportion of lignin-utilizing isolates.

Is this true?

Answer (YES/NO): NO